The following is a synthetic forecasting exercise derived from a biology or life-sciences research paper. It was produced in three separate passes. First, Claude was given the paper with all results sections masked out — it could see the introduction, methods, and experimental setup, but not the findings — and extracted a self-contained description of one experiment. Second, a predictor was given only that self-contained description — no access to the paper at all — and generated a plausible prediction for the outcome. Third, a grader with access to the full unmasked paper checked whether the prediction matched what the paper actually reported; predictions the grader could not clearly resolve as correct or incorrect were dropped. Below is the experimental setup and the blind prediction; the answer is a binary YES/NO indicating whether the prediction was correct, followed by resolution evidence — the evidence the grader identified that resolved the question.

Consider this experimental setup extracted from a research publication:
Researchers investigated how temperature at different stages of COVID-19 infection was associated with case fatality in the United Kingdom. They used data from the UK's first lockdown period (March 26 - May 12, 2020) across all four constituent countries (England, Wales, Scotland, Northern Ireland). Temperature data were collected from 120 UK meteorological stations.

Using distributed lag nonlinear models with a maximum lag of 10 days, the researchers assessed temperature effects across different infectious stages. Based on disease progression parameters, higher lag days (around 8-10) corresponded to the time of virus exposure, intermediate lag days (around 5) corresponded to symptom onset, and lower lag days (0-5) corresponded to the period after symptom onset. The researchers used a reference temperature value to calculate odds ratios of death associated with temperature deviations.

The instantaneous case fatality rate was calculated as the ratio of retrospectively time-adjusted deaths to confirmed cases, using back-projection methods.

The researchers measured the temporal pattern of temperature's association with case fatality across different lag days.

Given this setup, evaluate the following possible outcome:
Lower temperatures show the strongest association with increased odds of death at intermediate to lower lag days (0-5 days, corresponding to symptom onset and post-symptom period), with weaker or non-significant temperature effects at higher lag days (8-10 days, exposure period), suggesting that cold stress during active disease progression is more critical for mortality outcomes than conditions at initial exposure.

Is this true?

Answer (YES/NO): YES